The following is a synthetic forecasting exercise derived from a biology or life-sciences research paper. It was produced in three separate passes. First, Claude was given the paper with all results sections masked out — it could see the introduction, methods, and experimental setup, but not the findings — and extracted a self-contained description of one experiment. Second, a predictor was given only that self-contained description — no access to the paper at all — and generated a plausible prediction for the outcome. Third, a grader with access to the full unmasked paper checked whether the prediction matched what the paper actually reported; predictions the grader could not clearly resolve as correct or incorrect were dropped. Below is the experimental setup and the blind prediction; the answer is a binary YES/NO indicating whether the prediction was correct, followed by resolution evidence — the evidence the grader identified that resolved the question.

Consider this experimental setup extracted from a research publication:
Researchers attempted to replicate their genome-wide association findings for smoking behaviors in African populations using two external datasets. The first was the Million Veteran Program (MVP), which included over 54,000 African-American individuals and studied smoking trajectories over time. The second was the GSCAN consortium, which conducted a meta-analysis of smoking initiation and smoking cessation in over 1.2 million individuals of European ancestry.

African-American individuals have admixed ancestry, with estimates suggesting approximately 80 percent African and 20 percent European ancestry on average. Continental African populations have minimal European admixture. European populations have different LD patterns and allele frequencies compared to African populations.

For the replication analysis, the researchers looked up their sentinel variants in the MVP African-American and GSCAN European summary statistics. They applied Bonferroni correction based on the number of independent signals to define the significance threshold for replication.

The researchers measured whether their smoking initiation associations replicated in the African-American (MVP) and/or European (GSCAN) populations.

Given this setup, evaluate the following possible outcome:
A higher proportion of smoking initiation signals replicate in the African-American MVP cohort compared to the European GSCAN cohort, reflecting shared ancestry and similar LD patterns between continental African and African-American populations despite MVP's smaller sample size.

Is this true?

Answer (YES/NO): NO